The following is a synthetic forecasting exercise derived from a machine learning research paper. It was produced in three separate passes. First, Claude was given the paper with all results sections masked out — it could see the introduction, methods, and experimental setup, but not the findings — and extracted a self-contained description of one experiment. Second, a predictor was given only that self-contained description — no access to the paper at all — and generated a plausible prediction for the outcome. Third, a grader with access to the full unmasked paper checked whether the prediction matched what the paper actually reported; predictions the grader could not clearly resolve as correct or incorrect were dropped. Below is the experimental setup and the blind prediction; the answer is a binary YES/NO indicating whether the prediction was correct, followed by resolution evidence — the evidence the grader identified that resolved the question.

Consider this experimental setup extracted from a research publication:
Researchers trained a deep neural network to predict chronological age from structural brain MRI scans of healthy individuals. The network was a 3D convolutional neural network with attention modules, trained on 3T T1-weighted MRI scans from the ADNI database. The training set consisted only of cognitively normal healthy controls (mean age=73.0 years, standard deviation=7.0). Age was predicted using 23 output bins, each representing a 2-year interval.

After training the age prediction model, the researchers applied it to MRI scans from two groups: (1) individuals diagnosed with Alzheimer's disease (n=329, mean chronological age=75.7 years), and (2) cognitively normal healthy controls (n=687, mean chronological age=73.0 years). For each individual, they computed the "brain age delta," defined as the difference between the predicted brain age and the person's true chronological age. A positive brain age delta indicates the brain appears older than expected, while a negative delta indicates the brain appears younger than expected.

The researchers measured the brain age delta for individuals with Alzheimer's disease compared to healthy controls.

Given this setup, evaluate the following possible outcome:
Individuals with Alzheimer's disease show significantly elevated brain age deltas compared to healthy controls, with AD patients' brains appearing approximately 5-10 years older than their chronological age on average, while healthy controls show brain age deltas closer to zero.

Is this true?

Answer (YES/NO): NO